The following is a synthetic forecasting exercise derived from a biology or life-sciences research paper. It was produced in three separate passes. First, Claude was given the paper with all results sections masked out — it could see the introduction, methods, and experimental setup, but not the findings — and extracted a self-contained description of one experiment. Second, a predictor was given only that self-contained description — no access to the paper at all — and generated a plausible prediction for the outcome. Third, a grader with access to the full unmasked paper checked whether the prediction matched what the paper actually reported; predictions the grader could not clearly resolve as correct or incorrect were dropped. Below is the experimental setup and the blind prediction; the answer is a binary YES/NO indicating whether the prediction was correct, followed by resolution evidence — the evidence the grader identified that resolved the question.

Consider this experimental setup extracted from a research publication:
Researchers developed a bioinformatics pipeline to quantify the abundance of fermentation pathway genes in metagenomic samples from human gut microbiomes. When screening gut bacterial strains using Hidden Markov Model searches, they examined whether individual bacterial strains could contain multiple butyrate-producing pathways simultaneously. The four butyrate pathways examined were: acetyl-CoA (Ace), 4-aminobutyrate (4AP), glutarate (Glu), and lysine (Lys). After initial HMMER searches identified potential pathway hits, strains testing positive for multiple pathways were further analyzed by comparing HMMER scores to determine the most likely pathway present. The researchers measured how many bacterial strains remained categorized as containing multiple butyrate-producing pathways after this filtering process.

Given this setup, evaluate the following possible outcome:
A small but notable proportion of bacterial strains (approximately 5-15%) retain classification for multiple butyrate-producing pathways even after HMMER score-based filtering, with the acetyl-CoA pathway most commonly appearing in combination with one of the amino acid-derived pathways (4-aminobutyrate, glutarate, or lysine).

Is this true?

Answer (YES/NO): YES